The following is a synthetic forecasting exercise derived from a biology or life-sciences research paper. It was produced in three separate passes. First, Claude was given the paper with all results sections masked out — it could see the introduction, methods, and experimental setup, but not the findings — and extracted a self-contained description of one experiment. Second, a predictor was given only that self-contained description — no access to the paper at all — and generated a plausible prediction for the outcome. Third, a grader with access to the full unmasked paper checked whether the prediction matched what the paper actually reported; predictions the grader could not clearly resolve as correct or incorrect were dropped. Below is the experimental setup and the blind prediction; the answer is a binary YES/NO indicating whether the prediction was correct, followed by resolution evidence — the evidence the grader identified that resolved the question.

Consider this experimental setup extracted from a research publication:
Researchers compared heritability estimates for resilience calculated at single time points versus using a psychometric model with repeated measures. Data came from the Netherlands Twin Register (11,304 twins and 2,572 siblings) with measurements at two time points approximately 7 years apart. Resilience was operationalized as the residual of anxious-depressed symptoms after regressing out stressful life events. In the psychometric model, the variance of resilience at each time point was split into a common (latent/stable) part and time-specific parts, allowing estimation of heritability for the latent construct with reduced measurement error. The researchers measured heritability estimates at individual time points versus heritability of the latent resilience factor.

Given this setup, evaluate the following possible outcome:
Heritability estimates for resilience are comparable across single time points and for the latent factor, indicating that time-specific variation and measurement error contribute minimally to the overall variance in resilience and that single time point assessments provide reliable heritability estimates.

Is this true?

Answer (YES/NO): NO